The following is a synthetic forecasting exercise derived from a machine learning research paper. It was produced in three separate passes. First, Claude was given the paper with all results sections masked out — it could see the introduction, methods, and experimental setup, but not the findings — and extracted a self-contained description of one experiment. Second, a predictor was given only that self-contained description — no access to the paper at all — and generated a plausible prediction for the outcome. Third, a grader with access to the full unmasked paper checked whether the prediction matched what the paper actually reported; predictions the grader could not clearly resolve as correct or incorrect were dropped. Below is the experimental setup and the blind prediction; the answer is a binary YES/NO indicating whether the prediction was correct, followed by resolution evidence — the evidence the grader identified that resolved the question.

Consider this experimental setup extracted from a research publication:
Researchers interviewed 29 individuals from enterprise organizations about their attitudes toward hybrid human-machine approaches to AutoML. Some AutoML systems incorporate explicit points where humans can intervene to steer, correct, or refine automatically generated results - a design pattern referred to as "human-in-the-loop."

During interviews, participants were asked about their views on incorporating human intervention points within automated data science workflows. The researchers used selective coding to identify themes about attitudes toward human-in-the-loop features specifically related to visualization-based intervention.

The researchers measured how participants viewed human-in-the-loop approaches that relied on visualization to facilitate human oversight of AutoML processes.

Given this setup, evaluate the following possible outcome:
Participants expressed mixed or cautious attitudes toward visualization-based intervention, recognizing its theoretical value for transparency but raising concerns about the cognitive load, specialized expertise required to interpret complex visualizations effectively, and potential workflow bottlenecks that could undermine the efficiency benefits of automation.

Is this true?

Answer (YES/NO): NO